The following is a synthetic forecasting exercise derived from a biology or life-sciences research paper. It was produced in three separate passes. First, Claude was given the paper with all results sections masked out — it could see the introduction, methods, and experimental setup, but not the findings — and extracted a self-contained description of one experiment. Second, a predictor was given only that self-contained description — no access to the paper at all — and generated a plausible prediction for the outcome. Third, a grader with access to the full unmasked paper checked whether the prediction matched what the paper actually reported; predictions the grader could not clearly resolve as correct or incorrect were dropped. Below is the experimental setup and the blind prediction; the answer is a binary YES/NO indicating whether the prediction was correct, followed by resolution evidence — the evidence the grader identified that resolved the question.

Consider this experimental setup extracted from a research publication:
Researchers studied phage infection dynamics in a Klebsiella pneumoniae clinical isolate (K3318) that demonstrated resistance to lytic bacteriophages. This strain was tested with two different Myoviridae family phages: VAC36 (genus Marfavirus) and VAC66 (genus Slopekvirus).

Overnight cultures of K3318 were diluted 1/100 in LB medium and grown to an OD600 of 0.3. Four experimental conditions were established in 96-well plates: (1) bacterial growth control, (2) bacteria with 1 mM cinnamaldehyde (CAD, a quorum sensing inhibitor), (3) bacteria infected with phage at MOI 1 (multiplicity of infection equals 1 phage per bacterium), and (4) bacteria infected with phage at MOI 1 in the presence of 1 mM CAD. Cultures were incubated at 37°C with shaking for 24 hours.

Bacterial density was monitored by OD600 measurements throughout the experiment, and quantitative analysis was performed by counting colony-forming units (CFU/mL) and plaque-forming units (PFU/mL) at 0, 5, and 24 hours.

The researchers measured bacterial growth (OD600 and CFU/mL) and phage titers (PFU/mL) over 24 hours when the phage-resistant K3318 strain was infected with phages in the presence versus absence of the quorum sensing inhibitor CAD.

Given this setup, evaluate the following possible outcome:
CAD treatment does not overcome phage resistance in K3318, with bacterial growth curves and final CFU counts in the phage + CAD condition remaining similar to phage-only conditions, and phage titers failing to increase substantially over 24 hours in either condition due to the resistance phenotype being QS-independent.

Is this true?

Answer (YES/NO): NO